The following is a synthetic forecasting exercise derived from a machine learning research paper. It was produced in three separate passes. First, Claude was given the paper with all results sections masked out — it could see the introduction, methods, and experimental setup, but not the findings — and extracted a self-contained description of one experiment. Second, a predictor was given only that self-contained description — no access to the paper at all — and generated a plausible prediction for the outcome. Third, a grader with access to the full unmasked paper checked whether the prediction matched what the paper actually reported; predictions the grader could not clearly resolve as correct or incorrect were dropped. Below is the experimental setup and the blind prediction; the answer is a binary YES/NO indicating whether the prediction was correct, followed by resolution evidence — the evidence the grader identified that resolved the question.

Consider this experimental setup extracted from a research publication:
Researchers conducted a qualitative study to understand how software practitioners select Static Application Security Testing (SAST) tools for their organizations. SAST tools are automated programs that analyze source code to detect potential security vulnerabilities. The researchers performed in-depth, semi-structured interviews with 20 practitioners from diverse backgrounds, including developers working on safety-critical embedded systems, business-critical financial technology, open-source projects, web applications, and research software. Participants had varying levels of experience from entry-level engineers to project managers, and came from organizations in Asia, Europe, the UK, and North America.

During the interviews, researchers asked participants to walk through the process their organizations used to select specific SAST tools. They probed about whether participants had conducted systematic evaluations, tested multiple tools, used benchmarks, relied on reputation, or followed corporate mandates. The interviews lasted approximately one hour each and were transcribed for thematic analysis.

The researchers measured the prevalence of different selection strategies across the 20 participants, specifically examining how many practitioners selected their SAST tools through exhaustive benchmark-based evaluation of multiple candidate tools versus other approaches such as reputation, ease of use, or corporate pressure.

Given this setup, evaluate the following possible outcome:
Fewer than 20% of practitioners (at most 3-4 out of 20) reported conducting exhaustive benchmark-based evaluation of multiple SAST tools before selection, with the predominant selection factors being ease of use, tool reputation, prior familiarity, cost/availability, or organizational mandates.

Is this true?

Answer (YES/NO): YES